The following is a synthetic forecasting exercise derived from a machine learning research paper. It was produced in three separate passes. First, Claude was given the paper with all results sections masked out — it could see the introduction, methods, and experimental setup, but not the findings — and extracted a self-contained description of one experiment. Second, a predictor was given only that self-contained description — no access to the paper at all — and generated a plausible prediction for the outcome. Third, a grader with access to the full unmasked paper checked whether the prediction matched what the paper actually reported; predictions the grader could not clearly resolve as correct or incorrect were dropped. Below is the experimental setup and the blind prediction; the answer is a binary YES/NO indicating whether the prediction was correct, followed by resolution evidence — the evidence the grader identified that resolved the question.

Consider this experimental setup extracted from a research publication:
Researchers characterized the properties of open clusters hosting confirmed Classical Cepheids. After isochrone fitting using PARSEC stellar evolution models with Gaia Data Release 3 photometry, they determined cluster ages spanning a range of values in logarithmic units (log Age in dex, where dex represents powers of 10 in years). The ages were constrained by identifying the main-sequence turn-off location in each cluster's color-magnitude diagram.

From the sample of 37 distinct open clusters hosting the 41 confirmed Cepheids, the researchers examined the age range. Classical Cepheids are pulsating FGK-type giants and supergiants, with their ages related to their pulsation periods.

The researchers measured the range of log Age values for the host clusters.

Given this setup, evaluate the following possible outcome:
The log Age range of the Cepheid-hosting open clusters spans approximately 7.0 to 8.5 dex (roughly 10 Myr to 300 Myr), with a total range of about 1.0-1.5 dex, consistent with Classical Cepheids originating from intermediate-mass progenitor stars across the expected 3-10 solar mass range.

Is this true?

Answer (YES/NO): NO